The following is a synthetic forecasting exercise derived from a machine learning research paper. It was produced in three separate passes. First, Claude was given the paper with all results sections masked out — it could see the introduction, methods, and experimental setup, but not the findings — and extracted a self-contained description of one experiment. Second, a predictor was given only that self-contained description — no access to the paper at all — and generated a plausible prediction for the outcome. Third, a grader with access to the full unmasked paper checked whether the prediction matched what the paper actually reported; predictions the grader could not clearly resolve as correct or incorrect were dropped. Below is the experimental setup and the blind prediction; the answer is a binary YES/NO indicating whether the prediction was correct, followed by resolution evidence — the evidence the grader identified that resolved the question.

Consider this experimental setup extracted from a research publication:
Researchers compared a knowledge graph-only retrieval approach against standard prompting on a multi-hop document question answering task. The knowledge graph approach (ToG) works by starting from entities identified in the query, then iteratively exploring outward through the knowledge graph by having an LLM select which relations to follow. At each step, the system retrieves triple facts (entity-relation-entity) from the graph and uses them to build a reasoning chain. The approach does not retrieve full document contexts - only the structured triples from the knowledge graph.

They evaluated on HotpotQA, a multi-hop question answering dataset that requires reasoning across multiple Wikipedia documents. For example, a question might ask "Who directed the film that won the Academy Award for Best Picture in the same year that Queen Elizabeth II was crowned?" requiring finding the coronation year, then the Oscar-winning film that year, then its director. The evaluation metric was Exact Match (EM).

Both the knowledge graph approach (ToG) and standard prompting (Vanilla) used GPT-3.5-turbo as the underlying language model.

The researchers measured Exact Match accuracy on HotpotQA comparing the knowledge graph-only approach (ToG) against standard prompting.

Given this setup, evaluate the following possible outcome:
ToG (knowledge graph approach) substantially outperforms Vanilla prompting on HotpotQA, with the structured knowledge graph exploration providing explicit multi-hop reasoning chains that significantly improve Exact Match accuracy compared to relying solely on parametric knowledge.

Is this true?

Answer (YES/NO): NO